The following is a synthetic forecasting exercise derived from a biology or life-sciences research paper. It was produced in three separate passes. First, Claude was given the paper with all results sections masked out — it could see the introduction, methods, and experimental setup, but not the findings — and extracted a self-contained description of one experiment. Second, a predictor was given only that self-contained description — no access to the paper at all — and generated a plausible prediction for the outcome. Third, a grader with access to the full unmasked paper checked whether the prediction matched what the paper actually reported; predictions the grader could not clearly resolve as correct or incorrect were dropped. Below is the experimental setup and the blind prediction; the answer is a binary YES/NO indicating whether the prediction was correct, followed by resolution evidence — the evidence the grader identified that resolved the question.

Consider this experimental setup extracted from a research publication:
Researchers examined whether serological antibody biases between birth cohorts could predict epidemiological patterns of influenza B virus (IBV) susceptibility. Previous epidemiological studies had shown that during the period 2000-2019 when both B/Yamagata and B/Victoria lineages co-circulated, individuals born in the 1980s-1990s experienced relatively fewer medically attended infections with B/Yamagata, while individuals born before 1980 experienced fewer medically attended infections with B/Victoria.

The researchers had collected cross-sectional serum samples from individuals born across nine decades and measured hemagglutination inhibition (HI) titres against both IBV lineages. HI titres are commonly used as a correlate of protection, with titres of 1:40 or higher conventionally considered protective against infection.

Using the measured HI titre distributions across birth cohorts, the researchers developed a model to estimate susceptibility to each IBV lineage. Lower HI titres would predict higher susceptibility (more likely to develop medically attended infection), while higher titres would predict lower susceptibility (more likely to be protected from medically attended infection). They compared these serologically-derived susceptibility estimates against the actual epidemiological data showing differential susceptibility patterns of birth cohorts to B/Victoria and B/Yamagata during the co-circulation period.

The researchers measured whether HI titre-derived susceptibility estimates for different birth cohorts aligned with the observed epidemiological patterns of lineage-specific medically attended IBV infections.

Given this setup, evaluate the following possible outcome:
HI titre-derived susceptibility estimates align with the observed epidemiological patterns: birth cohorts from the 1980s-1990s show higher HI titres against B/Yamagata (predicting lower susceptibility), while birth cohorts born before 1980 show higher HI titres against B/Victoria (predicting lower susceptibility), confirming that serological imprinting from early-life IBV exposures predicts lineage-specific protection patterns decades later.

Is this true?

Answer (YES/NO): YES